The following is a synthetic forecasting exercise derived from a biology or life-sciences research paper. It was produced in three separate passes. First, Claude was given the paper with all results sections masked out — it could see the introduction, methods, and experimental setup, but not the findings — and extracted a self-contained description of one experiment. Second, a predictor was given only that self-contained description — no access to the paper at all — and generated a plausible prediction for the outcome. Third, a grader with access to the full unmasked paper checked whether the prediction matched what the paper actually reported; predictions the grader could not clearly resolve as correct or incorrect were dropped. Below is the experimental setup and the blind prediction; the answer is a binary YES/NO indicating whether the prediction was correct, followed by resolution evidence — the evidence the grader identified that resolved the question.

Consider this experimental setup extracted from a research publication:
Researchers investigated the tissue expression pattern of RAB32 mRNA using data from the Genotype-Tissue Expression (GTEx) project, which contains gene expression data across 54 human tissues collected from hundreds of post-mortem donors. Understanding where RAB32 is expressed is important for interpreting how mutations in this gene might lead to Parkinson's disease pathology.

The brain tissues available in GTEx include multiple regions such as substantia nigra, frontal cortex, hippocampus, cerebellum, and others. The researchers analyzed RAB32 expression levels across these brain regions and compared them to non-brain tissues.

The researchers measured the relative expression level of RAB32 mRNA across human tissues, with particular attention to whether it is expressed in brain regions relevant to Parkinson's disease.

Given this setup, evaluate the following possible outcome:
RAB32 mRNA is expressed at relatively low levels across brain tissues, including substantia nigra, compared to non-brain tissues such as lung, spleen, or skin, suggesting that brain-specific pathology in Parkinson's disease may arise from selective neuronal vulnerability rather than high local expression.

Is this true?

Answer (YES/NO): YES